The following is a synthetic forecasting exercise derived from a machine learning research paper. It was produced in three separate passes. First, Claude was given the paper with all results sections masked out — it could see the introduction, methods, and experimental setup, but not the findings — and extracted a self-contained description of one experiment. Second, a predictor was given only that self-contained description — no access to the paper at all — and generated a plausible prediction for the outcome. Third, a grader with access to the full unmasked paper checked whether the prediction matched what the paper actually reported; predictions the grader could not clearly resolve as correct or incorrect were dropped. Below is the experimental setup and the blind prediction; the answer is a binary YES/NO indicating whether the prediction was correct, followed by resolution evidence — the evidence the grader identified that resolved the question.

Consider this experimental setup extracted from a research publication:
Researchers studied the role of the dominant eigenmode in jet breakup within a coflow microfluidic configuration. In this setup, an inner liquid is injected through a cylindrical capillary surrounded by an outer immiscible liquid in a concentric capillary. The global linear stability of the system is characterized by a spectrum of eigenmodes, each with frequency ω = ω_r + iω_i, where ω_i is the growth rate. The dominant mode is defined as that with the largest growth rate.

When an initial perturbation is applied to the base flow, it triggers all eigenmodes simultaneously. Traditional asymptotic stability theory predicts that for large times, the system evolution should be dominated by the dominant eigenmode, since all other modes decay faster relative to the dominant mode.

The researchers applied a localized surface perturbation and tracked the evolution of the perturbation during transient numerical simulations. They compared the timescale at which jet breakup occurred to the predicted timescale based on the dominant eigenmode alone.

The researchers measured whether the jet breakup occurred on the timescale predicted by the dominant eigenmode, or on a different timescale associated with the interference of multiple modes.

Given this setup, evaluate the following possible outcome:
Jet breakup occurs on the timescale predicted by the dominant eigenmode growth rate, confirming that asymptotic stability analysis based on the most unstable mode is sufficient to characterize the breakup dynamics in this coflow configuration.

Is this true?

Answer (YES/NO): NO